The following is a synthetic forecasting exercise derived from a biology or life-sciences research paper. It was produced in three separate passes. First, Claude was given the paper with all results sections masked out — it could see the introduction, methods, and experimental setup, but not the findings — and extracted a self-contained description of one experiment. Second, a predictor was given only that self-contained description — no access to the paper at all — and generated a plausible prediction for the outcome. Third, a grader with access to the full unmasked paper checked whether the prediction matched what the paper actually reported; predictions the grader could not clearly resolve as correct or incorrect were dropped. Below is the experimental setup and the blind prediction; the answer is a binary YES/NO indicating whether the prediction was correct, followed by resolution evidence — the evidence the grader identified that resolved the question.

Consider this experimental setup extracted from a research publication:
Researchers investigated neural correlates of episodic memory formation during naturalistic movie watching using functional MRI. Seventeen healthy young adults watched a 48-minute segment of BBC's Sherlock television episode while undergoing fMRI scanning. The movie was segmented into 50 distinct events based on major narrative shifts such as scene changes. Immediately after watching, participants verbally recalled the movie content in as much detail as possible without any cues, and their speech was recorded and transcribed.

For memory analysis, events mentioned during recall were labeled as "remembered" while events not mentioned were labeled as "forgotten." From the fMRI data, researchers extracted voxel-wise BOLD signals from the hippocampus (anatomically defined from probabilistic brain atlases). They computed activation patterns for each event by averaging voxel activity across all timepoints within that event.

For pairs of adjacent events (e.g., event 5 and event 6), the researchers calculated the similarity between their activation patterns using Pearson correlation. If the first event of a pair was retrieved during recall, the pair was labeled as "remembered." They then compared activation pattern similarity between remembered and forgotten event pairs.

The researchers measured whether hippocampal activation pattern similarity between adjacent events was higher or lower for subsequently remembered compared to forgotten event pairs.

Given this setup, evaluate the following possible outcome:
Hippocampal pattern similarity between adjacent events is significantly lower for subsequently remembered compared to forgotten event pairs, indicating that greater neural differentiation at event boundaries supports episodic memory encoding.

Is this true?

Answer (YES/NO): YES